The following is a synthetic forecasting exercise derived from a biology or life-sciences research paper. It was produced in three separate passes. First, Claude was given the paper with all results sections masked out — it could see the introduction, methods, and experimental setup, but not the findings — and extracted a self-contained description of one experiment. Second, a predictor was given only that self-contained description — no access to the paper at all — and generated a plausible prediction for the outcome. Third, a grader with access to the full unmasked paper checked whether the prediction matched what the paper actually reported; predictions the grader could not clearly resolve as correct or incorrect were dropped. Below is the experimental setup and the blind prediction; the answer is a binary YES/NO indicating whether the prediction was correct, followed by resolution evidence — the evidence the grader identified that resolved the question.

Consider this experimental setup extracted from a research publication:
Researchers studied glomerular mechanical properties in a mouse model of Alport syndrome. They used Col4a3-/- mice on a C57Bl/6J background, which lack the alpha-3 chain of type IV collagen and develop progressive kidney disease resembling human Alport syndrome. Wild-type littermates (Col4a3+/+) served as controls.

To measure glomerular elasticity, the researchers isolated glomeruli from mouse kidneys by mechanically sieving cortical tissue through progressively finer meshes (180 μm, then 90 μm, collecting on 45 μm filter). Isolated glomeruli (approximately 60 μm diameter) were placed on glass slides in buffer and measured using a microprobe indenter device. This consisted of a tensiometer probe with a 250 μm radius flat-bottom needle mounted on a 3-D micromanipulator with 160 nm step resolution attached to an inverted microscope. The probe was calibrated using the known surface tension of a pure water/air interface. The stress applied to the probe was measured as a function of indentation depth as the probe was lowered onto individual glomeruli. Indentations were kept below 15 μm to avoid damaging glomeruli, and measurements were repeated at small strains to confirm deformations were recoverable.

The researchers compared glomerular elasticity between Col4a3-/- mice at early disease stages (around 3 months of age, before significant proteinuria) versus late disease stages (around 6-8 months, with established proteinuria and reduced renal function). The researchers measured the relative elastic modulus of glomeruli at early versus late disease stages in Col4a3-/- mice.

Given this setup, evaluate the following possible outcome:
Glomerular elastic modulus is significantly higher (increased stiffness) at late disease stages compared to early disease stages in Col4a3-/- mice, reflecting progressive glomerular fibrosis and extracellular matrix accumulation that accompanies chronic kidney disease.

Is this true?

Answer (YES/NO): YES